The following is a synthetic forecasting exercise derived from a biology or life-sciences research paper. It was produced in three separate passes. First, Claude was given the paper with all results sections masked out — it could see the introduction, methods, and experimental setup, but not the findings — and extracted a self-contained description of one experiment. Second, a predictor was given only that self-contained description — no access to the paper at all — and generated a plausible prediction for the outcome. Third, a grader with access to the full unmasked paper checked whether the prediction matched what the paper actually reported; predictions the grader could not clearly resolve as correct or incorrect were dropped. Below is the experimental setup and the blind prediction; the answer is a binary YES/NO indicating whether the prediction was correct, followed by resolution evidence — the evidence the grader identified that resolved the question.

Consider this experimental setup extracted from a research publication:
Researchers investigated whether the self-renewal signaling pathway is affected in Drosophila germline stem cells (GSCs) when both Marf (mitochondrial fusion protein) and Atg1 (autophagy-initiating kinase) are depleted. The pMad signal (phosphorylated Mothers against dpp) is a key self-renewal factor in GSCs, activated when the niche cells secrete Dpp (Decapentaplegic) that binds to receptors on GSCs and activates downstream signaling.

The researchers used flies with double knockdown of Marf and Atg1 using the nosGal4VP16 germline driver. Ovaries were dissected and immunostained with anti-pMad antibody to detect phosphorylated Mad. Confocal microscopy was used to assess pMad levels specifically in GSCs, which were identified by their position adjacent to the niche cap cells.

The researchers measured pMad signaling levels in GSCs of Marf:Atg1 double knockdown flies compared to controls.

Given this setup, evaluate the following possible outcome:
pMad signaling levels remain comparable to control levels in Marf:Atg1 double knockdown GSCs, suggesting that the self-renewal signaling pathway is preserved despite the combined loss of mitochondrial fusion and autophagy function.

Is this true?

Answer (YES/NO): NO